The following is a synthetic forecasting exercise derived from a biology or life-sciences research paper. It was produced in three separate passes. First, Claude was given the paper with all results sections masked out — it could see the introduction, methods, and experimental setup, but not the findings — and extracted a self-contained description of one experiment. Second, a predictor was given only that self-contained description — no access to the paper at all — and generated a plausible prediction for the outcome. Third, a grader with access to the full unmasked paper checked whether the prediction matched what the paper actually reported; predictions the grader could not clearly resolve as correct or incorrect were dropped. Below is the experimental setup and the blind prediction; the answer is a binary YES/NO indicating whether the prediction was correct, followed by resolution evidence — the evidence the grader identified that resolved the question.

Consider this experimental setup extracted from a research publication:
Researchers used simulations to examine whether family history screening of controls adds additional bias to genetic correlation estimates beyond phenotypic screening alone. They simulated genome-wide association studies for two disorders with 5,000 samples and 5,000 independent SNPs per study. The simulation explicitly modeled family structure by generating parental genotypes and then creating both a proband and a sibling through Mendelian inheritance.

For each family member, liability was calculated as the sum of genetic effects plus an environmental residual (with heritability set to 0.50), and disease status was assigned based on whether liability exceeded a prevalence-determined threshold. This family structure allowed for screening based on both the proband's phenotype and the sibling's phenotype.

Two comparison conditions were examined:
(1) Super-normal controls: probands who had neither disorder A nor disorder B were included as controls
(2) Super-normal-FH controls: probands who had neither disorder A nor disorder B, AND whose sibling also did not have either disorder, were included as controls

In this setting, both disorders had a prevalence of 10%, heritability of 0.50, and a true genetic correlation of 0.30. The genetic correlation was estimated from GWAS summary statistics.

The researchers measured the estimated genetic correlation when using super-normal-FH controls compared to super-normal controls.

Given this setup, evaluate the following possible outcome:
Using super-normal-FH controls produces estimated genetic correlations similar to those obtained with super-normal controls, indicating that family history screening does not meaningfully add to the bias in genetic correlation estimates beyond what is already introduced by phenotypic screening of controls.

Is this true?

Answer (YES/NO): NO